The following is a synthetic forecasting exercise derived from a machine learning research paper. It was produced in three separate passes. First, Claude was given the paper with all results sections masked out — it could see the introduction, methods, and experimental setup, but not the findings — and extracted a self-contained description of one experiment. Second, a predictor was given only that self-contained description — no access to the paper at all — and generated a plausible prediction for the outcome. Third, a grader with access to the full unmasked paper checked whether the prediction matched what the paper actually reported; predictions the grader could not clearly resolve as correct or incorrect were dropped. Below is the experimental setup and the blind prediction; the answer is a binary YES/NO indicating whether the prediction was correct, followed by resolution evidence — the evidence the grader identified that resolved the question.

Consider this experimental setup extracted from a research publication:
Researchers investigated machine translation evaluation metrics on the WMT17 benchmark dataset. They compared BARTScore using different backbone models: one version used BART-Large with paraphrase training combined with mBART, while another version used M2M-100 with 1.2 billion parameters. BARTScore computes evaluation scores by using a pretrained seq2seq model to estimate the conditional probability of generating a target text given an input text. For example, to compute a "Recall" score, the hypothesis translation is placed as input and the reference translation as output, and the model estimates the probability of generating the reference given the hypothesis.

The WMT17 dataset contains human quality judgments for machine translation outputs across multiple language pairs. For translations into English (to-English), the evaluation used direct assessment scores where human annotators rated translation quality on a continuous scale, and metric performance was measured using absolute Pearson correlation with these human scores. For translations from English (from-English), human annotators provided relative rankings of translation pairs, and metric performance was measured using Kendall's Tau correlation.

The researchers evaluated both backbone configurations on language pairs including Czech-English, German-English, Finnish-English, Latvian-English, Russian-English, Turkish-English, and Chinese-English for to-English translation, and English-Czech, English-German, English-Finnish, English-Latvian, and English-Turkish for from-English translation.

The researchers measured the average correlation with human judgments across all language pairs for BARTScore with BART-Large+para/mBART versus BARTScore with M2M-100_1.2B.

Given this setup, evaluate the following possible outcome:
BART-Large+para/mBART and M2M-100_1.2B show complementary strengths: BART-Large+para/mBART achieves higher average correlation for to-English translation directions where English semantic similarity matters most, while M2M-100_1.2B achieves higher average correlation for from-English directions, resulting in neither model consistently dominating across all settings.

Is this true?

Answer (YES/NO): YES